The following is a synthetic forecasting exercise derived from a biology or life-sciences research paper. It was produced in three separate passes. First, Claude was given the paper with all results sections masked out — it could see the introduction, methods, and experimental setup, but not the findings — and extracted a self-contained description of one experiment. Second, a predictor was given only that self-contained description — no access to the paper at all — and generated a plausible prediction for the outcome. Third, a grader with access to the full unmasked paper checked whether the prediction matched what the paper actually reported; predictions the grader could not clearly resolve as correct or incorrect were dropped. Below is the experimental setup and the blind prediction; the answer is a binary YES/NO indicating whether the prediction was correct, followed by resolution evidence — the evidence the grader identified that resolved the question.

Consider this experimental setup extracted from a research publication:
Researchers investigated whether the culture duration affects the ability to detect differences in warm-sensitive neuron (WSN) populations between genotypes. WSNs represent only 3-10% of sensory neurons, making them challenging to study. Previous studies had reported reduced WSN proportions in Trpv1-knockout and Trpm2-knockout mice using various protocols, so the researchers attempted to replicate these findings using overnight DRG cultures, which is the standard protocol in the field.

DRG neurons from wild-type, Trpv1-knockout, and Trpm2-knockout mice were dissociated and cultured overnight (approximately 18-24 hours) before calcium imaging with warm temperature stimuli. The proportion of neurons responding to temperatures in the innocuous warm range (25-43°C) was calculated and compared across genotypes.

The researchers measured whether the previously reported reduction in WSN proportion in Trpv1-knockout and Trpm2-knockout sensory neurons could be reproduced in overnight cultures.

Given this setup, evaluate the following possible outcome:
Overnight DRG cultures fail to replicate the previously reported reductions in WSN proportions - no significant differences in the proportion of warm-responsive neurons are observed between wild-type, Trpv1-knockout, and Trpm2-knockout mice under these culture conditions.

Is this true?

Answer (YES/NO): YES